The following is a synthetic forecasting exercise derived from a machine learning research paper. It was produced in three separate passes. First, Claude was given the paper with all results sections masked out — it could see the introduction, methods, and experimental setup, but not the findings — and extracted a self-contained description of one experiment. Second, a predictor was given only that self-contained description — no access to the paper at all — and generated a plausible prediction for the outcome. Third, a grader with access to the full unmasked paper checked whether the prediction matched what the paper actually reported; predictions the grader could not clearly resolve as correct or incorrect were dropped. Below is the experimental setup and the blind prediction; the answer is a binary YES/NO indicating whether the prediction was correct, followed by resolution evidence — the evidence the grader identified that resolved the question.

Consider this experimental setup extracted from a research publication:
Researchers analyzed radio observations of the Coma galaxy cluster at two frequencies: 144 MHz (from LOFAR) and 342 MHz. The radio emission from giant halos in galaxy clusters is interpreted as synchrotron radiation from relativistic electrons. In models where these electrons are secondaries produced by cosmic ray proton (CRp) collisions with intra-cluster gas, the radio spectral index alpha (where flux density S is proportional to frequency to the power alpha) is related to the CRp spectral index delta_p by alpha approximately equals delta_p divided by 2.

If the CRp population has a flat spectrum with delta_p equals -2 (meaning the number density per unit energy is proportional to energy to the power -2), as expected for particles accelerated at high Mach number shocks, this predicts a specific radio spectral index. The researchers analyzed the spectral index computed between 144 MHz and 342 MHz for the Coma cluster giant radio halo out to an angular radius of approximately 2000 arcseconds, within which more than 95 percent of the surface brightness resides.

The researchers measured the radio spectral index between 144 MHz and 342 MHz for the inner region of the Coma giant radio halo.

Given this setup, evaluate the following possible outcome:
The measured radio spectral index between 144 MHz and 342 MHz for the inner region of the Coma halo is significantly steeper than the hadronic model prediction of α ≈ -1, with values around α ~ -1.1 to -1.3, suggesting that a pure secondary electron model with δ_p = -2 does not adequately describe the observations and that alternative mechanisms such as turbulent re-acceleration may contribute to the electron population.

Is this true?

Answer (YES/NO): NO